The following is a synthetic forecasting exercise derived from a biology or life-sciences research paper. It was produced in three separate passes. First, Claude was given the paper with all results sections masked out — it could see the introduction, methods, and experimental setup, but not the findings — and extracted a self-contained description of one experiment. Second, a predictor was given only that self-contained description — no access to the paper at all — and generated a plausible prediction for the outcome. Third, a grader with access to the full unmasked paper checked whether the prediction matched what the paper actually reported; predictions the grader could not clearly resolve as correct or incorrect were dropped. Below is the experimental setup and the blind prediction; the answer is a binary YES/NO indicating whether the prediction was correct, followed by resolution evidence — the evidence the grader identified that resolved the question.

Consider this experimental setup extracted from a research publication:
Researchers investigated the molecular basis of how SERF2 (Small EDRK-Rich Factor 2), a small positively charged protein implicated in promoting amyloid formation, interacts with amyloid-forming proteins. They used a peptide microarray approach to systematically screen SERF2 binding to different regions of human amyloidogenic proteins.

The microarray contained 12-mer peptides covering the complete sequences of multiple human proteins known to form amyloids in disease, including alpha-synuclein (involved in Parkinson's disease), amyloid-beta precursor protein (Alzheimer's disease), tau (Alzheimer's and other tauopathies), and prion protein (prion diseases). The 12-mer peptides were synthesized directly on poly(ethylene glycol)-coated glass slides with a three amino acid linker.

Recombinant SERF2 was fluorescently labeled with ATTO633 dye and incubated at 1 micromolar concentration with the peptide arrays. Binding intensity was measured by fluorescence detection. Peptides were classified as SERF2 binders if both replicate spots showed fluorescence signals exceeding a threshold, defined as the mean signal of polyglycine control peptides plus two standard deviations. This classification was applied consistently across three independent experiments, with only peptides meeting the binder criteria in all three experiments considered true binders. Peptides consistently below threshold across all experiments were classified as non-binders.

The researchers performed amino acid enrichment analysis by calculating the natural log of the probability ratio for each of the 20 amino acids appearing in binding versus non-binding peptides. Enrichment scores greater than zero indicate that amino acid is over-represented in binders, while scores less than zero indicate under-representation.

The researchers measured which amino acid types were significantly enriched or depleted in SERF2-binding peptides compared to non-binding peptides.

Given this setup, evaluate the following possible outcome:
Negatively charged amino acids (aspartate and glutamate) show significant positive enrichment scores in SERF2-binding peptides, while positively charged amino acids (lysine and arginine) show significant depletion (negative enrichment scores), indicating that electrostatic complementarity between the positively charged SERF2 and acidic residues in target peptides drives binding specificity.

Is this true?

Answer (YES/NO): YES